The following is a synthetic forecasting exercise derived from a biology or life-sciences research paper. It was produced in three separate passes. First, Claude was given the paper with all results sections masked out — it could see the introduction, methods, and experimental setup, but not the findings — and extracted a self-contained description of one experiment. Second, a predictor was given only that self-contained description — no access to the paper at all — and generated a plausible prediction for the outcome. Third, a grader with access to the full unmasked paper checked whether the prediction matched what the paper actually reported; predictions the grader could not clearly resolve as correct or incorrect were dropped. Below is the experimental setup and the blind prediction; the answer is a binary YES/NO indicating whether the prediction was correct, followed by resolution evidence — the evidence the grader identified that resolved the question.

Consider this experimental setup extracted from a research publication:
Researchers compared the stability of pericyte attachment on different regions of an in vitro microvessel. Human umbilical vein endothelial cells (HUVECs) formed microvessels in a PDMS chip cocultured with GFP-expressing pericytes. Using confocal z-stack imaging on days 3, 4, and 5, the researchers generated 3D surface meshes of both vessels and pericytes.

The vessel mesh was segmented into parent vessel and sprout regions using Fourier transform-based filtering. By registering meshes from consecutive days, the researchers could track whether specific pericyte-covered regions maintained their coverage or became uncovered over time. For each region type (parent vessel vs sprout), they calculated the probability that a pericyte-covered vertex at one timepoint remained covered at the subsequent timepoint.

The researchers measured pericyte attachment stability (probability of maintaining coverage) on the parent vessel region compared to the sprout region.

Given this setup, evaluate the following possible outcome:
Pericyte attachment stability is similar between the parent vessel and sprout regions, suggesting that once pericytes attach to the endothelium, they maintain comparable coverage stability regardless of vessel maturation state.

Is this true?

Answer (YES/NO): NO